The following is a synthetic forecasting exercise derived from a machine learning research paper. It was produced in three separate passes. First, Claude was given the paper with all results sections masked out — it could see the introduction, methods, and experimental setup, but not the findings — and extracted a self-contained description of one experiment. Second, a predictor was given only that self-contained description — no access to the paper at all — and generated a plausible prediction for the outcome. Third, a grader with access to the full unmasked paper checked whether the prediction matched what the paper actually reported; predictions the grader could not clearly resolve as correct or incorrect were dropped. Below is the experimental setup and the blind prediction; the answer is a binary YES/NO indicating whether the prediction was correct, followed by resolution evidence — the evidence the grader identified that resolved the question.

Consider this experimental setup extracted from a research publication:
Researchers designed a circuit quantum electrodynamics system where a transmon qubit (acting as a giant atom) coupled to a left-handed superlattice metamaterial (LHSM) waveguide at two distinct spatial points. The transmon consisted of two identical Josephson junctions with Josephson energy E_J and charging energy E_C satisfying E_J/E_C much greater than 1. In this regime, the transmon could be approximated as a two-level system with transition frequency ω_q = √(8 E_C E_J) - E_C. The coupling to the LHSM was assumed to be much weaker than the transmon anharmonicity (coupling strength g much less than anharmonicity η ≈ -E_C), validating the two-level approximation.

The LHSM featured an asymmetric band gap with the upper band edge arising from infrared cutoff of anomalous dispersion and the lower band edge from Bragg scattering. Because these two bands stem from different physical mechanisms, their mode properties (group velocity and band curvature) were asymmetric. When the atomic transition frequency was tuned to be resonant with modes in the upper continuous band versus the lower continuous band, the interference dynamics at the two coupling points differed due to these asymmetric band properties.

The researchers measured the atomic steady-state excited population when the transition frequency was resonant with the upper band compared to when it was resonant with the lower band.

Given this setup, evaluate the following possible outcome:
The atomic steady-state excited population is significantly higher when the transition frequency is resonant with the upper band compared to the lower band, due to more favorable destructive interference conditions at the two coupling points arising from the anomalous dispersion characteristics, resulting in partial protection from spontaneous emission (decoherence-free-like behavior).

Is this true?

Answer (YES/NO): NO